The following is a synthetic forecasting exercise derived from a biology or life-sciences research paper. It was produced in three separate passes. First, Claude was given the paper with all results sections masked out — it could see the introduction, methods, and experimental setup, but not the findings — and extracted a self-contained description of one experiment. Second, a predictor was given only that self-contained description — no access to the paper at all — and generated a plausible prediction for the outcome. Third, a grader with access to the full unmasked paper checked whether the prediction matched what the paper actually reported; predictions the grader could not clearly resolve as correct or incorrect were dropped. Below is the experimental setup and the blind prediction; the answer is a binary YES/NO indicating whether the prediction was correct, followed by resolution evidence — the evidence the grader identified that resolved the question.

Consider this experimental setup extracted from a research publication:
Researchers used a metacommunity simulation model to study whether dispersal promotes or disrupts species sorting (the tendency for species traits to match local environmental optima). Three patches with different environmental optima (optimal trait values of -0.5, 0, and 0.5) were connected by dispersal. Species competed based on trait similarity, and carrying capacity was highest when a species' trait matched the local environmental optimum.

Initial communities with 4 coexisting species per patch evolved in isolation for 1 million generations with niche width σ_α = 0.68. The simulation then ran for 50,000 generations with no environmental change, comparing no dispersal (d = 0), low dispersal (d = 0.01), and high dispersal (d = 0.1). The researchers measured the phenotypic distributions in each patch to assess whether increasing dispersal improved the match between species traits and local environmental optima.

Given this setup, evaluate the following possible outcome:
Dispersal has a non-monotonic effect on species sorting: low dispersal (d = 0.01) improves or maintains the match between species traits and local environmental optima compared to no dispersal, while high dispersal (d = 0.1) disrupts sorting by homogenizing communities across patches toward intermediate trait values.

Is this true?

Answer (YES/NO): NO